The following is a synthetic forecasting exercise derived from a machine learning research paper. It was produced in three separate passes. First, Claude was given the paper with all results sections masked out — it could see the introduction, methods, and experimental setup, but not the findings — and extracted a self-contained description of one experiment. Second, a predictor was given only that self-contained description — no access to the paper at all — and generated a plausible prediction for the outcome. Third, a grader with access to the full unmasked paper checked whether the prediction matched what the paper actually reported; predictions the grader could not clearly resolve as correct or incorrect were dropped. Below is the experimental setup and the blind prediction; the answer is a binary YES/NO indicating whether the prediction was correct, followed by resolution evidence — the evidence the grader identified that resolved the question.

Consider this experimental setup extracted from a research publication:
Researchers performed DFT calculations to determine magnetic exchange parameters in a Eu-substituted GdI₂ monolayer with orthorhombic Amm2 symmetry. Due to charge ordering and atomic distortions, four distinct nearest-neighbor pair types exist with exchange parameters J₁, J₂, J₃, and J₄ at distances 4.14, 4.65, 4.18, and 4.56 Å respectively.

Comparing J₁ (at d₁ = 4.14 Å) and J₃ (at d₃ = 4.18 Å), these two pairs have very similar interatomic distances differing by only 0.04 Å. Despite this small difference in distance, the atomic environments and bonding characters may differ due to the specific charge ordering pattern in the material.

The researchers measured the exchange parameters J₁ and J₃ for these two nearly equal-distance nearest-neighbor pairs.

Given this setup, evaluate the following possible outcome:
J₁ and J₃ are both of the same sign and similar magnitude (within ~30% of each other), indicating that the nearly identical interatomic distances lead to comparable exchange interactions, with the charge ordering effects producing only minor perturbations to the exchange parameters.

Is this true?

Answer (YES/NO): NO